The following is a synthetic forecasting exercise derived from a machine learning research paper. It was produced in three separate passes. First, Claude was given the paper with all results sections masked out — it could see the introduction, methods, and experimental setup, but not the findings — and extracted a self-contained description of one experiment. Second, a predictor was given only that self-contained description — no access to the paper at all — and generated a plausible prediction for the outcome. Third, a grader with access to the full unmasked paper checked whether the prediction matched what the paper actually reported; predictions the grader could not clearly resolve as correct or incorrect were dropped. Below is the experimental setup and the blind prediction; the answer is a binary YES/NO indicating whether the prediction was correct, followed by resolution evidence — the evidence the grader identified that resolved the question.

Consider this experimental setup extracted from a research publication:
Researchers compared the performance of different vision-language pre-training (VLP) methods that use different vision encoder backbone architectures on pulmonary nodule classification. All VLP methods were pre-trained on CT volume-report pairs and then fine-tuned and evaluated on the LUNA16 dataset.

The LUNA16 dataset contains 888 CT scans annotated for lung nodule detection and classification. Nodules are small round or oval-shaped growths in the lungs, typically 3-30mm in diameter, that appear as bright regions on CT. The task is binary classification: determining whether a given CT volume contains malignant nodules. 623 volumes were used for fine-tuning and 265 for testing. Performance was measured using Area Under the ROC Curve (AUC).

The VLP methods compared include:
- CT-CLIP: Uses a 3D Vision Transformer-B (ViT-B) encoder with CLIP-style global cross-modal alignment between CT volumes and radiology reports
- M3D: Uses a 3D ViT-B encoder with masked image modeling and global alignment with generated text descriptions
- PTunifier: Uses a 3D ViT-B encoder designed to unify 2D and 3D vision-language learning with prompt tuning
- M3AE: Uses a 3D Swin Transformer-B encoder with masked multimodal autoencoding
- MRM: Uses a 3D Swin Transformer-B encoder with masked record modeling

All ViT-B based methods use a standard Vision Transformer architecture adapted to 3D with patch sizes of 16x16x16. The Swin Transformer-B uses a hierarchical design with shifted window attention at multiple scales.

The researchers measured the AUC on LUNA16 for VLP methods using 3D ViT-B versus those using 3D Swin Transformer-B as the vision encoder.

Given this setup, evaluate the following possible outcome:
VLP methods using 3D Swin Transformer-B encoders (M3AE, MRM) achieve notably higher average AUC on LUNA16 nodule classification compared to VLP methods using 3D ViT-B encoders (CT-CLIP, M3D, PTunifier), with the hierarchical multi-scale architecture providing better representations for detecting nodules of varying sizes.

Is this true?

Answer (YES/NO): NO